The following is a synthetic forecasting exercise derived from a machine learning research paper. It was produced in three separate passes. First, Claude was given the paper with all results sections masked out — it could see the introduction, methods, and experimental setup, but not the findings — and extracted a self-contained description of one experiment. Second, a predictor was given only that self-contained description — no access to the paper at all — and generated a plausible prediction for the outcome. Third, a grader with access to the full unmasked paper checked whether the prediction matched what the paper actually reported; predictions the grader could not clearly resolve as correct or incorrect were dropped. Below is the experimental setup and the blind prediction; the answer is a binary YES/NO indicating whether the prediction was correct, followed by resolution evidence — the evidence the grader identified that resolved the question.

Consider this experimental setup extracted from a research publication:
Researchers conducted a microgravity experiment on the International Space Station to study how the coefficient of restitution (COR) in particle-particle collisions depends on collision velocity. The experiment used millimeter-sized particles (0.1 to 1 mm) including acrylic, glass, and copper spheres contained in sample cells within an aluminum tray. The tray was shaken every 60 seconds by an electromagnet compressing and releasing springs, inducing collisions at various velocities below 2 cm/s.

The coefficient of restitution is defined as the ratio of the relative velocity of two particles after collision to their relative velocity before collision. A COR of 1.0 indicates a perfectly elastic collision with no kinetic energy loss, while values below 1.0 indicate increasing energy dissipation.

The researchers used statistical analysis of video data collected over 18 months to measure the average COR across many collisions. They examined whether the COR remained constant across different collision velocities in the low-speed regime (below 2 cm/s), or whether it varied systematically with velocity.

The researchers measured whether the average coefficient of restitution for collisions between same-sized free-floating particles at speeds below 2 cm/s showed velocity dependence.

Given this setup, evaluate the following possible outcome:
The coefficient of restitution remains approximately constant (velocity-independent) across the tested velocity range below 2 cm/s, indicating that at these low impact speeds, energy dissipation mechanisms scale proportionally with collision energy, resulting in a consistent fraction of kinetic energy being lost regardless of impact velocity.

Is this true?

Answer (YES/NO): YES